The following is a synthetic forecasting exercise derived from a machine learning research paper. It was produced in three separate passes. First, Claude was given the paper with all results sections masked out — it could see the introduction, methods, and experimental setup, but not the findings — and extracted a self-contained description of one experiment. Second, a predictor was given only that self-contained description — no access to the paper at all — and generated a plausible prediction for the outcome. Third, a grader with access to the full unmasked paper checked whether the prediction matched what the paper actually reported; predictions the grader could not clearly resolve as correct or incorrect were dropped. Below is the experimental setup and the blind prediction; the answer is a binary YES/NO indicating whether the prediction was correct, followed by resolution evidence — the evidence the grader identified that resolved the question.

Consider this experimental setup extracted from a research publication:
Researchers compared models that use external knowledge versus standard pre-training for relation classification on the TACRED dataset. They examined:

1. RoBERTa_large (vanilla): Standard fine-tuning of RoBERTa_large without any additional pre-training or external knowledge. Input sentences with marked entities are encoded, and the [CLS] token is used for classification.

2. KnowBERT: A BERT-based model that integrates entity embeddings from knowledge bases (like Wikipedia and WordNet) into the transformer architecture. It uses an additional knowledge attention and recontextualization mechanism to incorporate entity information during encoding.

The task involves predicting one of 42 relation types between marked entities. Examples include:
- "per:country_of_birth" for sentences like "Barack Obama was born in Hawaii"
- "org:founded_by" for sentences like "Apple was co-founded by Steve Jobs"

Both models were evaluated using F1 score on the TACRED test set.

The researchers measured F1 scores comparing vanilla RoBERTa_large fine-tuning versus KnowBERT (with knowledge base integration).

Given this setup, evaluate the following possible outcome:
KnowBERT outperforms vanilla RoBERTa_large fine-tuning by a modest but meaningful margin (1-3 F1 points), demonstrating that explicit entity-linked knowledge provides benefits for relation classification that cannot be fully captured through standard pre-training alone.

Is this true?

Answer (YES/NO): YES